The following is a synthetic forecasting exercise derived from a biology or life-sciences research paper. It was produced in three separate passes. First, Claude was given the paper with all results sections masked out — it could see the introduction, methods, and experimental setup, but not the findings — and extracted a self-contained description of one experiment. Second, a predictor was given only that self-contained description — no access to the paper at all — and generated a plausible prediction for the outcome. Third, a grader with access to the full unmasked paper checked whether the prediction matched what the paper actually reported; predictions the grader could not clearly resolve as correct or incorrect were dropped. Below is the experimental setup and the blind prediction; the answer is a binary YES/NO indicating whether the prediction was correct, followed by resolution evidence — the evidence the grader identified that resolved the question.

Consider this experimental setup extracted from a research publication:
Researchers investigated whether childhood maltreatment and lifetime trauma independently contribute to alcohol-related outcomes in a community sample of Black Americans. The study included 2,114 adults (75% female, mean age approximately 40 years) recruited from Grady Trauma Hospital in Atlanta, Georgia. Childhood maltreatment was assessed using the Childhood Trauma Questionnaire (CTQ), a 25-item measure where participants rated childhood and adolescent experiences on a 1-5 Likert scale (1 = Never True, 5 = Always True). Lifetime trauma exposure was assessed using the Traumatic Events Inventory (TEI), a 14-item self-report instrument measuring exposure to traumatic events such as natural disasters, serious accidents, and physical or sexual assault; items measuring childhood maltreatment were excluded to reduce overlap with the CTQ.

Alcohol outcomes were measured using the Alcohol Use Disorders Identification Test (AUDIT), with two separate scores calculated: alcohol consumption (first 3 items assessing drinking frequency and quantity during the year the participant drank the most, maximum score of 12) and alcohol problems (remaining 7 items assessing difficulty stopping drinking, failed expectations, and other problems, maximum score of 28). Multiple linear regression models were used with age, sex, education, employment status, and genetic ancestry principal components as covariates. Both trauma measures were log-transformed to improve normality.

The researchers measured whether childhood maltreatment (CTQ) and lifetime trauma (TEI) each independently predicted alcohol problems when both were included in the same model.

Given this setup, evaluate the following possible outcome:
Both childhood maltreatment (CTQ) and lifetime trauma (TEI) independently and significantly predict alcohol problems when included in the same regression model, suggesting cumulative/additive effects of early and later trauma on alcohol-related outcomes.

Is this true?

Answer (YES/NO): YES